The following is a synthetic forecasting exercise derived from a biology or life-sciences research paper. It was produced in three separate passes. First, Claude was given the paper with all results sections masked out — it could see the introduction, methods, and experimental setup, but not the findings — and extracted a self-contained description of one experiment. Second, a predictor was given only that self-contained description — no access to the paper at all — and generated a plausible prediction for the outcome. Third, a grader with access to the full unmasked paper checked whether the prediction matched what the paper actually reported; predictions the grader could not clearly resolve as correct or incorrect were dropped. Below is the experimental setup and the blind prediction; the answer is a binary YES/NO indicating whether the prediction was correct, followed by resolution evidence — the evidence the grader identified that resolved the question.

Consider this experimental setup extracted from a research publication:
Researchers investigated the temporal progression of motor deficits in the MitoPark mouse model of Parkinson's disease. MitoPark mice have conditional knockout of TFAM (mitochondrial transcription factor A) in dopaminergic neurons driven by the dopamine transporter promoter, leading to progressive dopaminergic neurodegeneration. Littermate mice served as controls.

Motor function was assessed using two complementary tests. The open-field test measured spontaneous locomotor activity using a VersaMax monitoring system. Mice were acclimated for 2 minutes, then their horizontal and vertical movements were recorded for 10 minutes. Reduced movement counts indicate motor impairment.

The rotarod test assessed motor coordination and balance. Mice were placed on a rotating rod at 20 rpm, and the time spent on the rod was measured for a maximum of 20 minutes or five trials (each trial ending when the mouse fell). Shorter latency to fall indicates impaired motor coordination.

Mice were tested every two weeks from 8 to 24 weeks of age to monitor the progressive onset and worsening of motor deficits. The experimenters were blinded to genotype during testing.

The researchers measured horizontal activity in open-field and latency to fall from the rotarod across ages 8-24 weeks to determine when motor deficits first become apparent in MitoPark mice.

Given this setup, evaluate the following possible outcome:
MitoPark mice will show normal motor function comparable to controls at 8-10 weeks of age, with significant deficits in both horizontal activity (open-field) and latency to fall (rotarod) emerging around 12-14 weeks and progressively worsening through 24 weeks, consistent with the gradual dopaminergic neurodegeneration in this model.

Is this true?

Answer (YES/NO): YES